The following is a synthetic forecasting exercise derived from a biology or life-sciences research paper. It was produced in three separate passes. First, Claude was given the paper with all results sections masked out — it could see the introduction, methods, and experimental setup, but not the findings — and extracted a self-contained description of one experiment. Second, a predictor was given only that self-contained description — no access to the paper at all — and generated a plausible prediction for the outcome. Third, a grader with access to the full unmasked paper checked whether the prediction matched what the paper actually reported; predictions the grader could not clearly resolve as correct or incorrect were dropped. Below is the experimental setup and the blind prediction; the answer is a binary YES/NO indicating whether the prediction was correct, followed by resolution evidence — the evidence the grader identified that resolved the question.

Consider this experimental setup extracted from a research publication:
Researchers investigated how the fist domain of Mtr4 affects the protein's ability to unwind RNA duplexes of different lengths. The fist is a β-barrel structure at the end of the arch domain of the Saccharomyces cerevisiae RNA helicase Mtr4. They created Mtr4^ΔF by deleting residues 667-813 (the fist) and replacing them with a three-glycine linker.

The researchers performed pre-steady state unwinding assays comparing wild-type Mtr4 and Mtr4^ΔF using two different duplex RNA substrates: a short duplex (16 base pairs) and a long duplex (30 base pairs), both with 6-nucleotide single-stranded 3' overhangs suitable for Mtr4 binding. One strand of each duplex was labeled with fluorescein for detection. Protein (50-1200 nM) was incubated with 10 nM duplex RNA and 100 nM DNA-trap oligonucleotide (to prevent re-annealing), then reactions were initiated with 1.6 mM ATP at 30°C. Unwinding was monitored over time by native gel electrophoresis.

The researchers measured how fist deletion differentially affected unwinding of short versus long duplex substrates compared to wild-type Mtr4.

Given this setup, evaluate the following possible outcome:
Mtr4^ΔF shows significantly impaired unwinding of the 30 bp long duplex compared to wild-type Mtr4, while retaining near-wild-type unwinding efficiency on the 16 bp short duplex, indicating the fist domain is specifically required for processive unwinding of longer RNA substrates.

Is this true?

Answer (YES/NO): YES